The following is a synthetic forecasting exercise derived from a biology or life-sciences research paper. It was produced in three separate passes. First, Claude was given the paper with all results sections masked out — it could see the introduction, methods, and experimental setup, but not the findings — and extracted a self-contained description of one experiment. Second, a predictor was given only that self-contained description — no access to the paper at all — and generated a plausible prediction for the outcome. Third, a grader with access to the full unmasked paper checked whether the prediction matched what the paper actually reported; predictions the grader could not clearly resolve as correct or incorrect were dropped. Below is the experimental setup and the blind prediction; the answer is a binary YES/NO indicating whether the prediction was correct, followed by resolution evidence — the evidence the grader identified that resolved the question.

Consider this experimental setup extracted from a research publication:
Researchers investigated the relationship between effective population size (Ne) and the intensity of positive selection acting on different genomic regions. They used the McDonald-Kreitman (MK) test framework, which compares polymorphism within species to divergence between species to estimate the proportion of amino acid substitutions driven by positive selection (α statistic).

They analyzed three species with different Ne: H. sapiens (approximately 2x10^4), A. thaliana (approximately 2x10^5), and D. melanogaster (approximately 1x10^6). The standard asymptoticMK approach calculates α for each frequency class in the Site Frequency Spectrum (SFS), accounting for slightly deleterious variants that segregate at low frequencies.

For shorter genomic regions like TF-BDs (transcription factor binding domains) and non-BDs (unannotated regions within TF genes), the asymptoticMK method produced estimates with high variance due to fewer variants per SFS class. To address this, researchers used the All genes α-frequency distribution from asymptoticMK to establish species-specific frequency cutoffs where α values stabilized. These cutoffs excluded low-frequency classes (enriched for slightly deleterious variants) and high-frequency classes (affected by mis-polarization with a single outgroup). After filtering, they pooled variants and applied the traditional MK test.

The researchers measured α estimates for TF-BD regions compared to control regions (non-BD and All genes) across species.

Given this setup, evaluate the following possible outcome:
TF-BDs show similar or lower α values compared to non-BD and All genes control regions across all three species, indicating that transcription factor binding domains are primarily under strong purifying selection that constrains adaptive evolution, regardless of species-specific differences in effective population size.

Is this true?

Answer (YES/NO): NO